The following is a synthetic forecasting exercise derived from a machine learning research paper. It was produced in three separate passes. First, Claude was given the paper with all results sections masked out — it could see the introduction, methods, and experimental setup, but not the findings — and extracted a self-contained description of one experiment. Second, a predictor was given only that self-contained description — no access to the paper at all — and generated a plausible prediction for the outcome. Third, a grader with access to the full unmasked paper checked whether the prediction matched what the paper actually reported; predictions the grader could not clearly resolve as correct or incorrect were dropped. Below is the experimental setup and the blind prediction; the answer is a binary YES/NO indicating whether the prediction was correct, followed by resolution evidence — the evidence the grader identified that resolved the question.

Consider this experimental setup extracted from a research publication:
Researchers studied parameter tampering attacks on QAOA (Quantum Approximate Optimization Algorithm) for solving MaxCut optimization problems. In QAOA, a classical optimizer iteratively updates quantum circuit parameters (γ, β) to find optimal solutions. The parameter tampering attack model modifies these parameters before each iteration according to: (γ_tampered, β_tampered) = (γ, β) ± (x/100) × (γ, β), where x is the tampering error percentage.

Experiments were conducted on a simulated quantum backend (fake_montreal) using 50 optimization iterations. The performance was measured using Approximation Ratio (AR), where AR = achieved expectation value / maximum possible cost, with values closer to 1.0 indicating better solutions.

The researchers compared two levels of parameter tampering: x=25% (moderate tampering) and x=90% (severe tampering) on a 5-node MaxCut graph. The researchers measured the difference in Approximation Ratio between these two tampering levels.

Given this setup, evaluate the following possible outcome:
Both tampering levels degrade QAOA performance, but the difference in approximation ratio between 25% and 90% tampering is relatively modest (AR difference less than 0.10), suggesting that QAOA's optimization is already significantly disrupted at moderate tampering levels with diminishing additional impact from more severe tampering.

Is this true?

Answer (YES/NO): NO